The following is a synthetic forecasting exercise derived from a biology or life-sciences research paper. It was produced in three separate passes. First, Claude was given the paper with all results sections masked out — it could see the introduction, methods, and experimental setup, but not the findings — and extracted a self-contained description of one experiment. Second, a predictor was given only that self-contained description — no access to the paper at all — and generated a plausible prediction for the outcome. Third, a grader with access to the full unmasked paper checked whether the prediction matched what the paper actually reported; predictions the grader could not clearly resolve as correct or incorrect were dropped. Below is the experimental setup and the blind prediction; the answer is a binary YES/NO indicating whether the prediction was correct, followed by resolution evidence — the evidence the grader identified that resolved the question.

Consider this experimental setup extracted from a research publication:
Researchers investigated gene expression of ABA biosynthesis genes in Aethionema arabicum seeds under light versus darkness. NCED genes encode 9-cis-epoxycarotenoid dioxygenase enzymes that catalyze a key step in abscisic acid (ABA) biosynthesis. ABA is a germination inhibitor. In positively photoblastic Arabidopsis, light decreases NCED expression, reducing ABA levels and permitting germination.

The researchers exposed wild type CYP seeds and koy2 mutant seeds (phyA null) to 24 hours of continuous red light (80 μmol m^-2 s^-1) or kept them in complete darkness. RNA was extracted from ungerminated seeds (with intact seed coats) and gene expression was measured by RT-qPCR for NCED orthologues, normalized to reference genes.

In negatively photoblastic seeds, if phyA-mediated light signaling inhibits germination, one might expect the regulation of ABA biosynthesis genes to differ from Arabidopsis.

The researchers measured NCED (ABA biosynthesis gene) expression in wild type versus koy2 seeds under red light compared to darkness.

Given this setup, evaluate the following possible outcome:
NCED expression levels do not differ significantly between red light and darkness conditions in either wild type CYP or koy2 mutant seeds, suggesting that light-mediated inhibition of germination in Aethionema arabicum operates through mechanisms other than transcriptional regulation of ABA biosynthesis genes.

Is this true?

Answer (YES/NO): NO